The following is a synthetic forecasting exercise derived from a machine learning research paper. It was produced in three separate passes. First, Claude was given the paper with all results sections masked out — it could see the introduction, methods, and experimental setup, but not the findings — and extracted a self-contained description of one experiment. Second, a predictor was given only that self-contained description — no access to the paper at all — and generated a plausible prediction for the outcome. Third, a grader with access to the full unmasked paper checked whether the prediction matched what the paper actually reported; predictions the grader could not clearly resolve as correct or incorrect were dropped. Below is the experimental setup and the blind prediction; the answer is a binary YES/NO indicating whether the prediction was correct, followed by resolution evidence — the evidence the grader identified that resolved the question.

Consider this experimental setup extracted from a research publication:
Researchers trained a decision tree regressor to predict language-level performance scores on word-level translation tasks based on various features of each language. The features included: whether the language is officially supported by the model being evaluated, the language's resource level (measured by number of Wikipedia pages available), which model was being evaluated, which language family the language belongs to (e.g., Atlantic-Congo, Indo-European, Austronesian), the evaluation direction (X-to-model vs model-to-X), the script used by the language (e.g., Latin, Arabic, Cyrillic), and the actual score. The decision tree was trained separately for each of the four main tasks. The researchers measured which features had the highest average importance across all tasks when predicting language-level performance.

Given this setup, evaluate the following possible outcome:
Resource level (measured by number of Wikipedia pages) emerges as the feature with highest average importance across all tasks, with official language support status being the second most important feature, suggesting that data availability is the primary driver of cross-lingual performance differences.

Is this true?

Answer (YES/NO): NO